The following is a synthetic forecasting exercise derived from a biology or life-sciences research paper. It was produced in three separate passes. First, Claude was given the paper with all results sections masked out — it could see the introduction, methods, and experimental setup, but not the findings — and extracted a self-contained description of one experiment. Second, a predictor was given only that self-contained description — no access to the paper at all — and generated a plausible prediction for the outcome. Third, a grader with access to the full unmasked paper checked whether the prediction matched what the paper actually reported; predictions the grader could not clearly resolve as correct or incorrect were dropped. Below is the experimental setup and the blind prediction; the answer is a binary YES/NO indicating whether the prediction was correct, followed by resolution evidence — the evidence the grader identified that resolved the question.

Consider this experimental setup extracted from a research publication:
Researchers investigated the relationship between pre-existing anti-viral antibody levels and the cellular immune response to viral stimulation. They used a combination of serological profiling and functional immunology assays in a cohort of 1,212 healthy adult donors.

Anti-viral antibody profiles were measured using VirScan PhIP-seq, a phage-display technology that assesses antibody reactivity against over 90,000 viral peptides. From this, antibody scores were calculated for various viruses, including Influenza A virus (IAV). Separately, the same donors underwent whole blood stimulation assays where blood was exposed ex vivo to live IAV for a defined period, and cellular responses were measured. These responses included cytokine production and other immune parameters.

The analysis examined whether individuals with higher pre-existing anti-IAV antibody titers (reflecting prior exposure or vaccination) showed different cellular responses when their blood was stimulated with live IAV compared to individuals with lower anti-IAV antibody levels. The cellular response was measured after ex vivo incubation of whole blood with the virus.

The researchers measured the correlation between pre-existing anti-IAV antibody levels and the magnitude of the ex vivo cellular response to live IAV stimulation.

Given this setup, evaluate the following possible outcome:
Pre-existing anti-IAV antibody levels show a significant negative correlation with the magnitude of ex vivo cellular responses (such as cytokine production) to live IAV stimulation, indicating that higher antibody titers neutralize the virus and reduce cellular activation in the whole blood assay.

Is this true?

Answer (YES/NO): NO